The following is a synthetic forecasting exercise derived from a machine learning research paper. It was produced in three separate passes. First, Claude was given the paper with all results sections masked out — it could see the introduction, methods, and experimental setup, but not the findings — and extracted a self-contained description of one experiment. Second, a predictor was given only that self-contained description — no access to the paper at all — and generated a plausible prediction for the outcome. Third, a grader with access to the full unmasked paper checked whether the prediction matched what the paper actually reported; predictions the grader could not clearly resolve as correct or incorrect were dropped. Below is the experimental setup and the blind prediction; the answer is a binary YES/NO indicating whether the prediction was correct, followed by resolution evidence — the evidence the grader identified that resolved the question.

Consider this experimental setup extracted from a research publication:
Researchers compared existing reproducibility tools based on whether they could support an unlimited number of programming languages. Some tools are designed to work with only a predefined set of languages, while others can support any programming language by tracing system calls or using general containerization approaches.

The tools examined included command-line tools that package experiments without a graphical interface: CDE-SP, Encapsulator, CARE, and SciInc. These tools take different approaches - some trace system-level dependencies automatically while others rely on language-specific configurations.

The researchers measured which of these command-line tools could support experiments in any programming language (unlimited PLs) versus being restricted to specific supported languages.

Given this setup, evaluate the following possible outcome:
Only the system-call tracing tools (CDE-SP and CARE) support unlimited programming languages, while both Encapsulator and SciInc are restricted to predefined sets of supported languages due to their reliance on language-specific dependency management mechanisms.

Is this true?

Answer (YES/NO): NO